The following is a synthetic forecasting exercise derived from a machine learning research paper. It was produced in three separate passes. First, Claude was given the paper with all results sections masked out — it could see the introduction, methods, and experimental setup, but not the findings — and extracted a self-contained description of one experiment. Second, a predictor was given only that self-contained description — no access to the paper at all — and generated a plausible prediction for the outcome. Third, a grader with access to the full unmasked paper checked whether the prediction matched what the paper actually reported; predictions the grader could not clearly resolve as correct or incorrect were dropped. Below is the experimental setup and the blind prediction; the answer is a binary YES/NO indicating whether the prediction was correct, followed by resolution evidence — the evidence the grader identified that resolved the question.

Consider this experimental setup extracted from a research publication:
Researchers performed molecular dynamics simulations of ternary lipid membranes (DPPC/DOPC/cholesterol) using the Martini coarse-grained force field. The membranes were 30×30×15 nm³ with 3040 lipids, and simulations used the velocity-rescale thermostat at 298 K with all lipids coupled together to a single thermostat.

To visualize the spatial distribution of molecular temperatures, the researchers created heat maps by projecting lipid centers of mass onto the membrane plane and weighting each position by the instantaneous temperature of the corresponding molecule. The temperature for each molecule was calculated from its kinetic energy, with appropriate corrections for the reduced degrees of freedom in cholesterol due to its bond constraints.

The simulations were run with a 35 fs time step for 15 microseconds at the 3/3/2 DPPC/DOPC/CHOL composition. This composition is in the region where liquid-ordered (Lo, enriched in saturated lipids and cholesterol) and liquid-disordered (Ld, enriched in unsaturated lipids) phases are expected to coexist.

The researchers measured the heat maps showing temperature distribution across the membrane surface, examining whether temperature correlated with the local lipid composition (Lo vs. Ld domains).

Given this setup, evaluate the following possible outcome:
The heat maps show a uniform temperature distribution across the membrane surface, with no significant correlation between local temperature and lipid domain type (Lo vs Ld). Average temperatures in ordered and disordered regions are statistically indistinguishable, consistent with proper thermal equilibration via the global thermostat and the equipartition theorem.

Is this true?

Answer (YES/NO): NO